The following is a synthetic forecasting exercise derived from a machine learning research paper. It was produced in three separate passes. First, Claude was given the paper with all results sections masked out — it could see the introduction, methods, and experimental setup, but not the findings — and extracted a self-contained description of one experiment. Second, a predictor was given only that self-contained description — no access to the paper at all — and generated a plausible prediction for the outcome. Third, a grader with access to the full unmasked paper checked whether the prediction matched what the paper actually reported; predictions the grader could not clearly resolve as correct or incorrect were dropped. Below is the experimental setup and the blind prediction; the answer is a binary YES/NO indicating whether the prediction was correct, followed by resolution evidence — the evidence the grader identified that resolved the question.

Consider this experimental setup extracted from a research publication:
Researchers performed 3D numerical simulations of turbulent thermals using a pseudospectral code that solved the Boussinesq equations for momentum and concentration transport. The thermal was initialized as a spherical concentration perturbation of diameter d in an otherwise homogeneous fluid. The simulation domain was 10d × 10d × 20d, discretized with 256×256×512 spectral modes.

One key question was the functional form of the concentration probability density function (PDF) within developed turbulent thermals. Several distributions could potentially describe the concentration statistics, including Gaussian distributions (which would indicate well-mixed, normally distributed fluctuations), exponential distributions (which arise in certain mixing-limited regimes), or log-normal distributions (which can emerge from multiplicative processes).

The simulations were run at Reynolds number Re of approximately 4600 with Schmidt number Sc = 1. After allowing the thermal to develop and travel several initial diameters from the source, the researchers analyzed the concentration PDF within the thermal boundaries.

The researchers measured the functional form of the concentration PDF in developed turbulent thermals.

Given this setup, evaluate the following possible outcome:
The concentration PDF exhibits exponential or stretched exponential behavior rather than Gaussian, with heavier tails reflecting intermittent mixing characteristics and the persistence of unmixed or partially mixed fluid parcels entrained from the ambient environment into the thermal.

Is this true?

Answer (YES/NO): NO